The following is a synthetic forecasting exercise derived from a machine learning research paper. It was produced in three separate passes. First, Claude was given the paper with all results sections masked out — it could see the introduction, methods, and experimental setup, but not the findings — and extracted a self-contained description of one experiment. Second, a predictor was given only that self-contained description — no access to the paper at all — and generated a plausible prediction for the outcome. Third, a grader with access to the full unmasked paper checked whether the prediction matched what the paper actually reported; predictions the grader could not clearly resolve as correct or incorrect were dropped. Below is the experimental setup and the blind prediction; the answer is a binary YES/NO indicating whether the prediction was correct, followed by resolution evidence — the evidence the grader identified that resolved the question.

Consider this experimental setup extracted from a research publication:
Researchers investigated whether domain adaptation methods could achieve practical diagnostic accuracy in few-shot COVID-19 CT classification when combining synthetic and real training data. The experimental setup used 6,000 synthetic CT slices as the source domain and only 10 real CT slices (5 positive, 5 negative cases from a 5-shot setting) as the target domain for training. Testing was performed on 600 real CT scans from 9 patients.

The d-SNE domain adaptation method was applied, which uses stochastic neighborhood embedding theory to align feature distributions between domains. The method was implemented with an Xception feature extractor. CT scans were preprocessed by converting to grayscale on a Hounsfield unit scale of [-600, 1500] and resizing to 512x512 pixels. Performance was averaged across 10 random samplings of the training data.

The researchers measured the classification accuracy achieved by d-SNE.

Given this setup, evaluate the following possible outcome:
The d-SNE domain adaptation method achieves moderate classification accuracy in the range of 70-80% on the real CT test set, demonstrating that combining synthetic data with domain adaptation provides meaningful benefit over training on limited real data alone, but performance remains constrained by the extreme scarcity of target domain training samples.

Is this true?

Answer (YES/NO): YES